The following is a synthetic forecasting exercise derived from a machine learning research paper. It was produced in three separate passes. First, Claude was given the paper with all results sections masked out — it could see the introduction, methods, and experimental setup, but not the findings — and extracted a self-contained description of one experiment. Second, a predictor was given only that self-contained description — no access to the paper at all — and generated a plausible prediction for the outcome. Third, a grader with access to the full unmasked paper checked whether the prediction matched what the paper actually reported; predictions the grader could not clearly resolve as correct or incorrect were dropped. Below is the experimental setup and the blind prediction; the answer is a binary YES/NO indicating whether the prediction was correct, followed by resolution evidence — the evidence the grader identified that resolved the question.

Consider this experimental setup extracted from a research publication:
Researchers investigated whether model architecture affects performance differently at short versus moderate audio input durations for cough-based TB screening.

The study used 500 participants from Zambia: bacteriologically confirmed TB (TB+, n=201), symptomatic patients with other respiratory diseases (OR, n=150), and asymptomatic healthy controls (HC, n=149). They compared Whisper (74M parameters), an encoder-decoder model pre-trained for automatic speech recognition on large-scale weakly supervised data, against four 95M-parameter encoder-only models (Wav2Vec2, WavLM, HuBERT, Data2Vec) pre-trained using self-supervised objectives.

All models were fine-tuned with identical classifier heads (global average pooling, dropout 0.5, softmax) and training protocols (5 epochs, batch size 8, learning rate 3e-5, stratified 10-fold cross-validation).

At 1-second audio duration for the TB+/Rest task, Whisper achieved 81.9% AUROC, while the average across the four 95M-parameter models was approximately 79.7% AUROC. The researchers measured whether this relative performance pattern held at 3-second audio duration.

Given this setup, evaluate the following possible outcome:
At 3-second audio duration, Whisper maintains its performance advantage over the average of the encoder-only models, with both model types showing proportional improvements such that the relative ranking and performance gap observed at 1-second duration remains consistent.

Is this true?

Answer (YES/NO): NO